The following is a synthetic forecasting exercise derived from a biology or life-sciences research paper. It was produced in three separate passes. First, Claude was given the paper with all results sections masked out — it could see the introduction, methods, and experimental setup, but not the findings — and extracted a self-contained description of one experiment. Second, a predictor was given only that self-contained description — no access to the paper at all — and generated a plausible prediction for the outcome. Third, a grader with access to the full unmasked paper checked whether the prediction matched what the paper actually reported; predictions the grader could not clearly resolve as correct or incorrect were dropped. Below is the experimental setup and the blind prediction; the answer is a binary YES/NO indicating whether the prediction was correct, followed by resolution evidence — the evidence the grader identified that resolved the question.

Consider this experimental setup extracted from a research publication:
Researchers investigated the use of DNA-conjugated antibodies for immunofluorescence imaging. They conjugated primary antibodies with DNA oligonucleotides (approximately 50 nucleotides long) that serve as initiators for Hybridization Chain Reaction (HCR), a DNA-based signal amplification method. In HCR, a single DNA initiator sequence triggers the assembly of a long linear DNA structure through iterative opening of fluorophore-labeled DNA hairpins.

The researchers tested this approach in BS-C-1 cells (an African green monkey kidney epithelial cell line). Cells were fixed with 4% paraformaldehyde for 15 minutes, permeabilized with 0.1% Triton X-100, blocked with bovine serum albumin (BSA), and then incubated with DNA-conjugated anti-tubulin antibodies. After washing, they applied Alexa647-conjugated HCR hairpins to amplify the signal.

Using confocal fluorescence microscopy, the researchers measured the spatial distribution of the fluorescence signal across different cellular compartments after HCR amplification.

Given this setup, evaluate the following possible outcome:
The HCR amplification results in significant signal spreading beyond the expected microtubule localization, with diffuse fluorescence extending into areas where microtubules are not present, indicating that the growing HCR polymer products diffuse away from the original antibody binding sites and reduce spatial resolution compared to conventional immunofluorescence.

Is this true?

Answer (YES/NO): NO